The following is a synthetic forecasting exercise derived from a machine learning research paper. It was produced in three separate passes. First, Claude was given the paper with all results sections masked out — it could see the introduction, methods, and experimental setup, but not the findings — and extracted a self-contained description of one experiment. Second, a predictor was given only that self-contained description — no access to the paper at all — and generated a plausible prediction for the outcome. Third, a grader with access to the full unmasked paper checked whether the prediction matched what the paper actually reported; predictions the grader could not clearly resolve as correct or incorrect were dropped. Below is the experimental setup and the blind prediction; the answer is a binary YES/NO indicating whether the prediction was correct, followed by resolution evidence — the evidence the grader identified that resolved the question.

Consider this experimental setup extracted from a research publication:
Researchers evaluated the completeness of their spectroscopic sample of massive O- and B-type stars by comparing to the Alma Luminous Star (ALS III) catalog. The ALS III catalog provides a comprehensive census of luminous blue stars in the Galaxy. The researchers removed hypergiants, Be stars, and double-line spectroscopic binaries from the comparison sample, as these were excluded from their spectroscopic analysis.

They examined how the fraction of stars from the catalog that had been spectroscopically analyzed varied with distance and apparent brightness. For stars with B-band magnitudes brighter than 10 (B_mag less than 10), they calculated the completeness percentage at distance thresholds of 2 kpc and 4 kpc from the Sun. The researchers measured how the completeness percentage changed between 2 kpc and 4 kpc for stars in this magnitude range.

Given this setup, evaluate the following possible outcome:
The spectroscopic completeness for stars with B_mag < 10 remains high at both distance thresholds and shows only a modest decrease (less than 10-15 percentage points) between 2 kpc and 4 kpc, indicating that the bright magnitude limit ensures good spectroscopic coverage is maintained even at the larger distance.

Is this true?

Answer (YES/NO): NO